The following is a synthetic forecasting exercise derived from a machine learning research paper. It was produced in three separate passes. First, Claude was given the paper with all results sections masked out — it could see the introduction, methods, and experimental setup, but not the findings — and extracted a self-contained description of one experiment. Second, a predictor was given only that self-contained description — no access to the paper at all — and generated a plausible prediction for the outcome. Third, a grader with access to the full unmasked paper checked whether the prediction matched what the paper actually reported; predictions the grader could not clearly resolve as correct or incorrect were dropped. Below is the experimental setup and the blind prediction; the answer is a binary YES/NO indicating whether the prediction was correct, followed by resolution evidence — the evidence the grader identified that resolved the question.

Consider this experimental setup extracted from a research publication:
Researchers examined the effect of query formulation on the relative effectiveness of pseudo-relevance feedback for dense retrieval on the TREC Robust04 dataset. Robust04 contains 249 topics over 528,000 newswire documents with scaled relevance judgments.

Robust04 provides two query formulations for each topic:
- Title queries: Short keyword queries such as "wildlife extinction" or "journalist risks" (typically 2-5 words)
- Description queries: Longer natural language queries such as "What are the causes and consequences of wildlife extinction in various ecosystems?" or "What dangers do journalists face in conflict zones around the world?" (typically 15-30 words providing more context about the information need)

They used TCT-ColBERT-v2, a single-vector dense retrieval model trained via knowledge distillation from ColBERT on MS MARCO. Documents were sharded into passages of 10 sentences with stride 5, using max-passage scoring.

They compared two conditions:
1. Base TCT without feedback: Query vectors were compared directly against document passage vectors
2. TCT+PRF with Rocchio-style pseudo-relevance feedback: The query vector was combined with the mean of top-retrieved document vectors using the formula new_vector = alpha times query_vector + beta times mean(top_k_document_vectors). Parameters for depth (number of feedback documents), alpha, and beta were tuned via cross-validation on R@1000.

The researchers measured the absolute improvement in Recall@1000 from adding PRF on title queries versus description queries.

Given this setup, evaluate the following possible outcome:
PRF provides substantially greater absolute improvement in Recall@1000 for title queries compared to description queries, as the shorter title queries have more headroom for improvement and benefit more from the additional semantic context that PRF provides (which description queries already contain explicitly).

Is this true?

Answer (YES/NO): YES